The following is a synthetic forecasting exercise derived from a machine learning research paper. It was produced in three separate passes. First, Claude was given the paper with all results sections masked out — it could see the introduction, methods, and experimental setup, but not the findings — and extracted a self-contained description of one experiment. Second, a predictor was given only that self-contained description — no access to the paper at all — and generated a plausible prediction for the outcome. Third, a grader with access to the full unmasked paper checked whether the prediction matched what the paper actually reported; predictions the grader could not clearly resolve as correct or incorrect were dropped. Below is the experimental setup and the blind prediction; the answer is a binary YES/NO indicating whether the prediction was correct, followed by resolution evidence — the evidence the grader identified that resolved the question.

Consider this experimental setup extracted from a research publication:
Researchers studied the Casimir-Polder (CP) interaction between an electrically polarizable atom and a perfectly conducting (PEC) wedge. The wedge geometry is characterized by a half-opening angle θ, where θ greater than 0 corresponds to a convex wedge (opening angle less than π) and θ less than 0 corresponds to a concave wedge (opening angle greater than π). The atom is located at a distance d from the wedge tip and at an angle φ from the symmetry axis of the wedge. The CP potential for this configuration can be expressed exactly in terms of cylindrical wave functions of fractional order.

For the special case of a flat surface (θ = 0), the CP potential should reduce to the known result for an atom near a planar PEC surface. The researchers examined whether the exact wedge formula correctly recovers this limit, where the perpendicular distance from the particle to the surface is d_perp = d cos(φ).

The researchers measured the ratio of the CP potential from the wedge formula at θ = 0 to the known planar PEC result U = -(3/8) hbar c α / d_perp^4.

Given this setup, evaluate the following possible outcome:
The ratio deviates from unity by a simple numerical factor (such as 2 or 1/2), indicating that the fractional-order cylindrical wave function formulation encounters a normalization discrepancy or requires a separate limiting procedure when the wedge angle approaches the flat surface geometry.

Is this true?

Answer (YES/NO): NO